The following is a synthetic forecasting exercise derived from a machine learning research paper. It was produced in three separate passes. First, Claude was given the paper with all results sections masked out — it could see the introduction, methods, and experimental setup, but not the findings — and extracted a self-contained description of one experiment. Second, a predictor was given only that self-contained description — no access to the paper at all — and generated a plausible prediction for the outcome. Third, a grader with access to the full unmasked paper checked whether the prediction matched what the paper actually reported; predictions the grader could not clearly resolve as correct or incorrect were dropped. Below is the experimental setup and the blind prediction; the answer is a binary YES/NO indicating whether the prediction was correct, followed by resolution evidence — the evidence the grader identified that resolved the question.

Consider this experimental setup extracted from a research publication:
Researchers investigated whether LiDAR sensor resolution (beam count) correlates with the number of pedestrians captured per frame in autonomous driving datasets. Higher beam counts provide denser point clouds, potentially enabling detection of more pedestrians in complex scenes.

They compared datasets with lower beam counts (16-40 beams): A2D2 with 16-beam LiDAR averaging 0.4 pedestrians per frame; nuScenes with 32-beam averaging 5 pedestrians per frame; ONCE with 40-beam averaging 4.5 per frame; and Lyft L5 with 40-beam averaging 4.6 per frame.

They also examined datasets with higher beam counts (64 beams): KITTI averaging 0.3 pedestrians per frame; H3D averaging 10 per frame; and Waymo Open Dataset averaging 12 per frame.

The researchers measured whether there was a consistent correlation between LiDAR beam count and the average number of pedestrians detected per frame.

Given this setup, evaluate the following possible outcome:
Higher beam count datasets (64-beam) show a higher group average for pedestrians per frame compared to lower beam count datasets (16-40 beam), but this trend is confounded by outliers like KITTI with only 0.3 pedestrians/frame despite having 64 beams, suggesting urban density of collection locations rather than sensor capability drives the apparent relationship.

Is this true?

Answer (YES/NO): YES